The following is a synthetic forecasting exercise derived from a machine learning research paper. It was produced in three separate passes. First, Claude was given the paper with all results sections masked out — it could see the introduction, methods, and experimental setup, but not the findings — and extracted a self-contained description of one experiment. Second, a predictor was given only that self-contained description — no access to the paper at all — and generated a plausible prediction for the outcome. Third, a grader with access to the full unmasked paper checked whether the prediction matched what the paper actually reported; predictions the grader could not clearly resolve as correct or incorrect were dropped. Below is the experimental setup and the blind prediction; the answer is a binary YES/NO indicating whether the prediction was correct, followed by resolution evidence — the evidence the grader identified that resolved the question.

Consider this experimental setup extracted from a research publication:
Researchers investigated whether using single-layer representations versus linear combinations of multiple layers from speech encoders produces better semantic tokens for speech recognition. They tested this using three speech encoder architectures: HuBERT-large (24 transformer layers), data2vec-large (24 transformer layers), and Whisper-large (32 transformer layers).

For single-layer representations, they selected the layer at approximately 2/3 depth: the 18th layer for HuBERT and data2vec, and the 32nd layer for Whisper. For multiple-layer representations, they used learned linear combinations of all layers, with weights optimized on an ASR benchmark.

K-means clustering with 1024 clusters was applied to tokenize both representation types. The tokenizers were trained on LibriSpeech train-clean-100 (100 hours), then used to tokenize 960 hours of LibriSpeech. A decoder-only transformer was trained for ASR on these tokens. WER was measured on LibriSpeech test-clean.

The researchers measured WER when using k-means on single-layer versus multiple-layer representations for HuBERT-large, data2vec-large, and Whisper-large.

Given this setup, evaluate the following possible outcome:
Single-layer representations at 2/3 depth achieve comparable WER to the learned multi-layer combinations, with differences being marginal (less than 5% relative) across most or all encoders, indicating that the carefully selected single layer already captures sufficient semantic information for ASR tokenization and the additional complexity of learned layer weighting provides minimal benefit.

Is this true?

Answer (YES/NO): NO